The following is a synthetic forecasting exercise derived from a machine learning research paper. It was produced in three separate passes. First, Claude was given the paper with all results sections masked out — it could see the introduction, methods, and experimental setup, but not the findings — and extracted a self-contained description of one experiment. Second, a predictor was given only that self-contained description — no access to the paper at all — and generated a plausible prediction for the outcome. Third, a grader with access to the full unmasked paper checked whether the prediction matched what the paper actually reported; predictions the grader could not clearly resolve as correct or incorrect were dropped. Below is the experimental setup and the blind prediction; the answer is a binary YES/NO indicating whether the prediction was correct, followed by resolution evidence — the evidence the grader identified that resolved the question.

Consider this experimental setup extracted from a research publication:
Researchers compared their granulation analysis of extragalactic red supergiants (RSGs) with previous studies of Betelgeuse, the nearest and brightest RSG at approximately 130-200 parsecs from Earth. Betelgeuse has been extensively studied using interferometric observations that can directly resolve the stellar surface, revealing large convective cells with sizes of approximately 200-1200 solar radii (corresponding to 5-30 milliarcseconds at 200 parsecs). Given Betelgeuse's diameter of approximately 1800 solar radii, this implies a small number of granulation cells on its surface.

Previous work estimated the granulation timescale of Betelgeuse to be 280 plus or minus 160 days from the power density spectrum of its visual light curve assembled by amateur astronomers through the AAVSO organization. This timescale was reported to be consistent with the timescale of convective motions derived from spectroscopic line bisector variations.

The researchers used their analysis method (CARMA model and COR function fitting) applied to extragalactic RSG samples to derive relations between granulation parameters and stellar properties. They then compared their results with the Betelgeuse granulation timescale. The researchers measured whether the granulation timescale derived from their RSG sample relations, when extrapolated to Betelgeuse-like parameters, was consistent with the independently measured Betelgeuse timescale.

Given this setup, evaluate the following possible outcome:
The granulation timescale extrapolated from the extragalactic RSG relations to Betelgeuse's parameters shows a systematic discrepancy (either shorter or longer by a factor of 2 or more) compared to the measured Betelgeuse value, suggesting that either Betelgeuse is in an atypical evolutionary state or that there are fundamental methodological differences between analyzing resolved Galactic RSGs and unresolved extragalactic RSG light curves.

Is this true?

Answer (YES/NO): NO